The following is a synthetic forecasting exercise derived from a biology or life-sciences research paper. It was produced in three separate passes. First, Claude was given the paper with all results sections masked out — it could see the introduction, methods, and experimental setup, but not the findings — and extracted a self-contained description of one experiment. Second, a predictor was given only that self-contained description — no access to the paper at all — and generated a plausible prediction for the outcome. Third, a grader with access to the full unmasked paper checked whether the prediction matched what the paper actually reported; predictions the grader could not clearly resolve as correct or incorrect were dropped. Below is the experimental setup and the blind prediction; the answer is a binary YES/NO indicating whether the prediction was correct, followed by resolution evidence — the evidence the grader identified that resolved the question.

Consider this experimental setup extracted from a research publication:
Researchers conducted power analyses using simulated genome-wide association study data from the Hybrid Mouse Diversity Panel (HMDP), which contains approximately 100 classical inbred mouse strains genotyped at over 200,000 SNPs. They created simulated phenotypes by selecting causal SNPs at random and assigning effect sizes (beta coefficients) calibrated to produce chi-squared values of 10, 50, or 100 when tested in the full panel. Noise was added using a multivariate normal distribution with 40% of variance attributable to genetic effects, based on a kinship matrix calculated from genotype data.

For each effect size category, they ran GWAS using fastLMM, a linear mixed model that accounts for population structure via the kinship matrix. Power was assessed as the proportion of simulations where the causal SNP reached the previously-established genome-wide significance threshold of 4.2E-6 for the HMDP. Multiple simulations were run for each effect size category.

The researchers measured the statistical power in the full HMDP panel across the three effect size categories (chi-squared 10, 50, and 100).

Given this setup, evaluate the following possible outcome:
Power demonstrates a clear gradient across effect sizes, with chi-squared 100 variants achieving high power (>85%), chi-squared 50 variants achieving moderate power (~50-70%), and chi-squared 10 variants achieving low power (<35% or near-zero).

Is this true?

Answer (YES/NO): NO